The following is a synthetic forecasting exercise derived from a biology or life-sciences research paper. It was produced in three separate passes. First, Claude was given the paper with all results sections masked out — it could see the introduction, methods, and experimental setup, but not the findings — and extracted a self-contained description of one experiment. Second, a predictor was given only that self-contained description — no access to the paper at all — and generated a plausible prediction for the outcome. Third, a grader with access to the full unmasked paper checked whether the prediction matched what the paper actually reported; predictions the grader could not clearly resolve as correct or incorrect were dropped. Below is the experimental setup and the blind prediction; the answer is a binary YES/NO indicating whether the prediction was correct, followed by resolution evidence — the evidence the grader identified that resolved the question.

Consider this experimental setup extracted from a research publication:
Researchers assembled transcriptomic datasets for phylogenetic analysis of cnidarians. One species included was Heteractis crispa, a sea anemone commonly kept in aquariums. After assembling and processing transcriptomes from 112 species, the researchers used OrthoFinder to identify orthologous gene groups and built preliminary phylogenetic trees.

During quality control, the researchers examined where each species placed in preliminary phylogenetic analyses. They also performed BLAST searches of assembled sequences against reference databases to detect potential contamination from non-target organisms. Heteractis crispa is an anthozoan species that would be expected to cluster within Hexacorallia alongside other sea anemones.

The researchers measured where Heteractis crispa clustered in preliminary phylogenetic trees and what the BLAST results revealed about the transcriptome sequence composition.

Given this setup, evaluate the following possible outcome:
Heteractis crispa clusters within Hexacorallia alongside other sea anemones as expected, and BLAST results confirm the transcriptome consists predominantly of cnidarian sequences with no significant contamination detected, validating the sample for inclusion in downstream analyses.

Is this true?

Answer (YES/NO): NO